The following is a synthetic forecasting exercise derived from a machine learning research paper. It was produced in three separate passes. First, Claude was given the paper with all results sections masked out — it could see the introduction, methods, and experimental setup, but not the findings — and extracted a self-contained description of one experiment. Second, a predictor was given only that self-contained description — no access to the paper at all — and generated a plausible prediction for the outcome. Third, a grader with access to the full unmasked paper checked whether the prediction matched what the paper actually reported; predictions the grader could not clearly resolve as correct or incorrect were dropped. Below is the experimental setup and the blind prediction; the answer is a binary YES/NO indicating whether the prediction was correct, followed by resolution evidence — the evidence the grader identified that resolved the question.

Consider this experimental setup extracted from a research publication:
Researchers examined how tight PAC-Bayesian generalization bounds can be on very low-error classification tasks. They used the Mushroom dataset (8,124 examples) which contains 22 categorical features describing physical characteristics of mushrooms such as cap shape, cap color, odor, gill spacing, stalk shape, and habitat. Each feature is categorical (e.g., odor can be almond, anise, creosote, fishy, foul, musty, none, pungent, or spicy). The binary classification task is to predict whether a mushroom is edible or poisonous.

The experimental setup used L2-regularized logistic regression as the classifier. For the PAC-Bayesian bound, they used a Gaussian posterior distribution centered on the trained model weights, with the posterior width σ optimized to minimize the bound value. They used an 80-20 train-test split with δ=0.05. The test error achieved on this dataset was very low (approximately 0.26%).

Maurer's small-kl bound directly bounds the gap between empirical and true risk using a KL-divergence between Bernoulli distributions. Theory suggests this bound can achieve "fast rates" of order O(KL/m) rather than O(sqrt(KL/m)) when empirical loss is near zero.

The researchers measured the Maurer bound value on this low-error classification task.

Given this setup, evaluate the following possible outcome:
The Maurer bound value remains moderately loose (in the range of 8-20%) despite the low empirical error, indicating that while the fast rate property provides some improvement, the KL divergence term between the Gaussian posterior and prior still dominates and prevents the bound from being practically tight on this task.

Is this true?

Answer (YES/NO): NO